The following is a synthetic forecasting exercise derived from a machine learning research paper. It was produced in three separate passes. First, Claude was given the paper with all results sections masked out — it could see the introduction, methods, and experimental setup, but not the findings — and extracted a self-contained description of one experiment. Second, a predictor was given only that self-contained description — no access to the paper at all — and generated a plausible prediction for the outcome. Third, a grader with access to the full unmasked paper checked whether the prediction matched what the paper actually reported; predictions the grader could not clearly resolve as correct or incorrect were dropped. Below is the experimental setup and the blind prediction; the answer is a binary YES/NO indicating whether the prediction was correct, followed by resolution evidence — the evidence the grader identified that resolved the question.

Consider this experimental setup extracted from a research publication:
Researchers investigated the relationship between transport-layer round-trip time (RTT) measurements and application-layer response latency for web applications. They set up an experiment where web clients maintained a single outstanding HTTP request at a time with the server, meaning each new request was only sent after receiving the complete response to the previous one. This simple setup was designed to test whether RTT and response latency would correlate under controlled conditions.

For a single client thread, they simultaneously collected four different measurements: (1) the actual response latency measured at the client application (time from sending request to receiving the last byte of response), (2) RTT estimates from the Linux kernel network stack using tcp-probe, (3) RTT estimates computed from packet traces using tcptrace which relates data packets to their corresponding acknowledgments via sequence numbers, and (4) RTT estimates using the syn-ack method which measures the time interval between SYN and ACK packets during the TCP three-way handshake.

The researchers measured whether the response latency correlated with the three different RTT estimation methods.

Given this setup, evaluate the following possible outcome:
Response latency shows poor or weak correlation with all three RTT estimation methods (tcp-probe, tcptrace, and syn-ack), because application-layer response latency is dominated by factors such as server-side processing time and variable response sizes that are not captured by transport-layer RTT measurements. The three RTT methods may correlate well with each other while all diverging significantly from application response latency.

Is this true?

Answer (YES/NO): YES